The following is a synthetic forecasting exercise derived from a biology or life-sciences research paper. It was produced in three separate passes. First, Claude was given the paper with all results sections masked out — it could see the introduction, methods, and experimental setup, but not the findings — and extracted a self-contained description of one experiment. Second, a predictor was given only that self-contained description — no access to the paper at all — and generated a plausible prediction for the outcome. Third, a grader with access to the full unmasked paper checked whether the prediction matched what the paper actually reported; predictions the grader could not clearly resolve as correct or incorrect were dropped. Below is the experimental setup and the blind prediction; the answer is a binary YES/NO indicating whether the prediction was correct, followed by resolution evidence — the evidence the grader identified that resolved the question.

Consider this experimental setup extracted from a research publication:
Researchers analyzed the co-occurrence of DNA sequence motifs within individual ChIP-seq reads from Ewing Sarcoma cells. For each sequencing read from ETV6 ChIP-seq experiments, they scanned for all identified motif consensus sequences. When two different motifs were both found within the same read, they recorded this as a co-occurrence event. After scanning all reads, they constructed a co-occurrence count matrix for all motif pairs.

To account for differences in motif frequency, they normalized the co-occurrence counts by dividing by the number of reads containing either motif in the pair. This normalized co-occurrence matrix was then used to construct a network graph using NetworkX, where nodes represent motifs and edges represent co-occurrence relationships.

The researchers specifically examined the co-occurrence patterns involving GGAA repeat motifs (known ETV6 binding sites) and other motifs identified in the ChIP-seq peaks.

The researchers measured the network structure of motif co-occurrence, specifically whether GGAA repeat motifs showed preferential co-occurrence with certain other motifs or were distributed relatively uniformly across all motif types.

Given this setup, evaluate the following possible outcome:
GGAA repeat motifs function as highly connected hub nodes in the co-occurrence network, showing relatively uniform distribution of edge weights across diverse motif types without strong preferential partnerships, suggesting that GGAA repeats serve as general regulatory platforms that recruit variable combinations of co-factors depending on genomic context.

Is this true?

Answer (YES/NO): NO